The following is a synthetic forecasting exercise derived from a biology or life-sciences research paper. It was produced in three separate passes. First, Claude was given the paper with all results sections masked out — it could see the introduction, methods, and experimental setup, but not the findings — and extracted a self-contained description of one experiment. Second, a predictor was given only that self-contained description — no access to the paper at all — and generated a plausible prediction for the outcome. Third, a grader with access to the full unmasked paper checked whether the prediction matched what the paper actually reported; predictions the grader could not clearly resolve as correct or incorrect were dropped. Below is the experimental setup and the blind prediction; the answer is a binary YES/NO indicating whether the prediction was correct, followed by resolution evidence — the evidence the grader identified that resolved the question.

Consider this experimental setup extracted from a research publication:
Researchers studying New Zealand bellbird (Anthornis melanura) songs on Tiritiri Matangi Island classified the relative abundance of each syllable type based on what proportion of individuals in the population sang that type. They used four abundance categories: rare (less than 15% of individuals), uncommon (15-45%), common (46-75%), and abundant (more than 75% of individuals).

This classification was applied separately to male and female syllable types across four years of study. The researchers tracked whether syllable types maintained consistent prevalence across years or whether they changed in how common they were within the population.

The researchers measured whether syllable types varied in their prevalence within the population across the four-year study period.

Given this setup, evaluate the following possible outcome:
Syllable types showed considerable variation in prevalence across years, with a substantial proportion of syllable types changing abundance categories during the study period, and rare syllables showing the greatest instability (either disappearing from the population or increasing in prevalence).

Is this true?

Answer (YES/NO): NO